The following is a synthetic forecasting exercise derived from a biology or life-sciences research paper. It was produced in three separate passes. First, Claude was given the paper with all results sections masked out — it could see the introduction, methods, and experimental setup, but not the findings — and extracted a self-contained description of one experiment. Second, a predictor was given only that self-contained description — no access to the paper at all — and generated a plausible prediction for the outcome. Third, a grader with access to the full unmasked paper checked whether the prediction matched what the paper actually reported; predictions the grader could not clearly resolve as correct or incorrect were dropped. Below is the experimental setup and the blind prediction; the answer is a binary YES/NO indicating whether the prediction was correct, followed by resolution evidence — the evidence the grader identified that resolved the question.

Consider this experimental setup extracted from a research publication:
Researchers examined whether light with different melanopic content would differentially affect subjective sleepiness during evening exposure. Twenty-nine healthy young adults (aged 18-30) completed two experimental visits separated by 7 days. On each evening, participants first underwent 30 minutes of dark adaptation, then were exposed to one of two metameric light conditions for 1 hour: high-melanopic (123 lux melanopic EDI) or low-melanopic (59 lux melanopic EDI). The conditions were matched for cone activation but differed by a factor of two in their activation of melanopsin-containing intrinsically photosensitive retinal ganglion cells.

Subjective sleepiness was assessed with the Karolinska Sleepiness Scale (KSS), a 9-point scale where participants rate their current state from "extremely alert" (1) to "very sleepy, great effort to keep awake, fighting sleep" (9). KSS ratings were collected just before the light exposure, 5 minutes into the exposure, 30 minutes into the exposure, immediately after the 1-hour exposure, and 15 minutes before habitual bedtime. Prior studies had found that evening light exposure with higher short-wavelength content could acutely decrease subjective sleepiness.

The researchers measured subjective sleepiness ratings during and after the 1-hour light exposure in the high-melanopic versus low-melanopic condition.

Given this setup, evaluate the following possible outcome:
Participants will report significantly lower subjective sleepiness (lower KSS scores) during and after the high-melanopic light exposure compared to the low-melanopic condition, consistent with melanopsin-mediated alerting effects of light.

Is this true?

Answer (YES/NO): NO